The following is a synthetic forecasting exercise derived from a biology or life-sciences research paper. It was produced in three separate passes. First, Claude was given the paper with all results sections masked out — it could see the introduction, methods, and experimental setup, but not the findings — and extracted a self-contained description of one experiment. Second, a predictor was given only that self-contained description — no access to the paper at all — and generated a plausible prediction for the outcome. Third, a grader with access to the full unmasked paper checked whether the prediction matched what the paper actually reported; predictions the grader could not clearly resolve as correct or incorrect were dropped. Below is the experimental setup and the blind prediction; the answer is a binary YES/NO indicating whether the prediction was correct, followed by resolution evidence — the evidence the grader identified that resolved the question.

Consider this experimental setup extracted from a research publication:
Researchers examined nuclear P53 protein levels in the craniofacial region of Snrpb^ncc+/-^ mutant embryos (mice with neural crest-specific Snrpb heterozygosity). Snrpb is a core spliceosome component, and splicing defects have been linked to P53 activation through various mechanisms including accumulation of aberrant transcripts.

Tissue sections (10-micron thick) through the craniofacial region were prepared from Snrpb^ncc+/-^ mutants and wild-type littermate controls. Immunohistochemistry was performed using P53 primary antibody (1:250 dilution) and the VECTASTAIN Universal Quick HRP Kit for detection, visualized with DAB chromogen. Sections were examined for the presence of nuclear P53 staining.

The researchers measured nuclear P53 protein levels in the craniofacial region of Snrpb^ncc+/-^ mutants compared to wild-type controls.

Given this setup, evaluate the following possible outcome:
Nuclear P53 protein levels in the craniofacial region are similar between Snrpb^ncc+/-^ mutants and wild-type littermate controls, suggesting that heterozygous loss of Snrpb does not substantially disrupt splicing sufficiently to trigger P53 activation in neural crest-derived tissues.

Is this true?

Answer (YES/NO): NO